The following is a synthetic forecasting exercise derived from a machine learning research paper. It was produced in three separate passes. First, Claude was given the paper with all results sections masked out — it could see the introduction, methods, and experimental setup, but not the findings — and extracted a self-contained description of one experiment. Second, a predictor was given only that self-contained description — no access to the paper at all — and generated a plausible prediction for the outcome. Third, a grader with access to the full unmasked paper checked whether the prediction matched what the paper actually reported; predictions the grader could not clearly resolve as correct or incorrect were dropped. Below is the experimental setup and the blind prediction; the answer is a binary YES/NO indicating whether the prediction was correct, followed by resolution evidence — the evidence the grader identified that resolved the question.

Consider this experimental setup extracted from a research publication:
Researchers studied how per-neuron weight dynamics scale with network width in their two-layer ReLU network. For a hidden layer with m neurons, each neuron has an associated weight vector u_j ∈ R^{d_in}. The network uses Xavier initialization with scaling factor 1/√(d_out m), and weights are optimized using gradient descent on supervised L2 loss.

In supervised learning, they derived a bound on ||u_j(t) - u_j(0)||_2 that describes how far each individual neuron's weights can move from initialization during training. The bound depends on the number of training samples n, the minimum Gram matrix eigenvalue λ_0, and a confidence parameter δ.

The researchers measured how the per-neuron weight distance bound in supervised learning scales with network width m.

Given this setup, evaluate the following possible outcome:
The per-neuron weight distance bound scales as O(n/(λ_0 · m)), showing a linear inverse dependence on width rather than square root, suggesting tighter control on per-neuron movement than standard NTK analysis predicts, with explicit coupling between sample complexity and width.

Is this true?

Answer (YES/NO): NO